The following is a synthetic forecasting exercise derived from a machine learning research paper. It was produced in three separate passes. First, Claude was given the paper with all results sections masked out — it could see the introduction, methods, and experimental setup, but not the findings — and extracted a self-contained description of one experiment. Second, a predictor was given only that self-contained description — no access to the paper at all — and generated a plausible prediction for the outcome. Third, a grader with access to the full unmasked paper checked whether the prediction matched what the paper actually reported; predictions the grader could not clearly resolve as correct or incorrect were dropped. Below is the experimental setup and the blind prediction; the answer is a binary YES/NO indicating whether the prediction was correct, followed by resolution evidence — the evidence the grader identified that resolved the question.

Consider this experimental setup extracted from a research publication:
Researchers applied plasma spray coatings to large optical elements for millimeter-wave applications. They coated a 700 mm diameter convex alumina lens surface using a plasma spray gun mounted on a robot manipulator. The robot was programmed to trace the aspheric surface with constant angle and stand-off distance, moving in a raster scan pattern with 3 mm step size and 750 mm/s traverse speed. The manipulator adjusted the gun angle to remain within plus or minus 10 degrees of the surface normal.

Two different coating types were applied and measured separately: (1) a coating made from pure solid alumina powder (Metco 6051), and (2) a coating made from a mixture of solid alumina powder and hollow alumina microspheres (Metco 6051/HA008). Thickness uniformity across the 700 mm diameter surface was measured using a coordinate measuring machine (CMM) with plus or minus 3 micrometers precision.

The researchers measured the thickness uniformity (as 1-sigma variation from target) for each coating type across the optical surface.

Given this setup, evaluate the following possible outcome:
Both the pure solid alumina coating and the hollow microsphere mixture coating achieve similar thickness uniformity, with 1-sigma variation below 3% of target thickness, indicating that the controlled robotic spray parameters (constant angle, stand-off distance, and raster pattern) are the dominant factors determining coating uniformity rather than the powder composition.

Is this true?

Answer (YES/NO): NO